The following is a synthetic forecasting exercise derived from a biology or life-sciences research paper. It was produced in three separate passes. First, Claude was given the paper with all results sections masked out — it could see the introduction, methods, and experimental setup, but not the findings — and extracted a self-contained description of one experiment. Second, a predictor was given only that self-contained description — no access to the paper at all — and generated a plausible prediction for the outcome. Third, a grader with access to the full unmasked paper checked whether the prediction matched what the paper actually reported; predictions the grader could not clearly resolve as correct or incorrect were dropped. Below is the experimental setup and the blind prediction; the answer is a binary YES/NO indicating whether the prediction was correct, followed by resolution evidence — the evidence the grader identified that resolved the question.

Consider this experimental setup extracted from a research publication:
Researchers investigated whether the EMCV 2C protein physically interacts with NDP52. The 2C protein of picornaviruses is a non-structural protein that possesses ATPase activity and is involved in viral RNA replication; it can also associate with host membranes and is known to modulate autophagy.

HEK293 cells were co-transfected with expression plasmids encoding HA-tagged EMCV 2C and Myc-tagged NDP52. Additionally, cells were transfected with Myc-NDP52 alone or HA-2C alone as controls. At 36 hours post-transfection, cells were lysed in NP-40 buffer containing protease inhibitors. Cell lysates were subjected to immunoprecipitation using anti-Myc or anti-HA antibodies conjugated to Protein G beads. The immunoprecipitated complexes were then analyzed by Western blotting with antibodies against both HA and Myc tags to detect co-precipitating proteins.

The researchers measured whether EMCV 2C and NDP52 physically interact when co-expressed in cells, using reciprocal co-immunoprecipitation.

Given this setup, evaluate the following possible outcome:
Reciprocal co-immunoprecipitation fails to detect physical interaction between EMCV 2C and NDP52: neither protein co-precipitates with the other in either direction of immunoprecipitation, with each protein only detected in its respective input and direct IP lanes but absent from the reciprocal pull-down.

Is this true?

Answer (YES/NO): NO